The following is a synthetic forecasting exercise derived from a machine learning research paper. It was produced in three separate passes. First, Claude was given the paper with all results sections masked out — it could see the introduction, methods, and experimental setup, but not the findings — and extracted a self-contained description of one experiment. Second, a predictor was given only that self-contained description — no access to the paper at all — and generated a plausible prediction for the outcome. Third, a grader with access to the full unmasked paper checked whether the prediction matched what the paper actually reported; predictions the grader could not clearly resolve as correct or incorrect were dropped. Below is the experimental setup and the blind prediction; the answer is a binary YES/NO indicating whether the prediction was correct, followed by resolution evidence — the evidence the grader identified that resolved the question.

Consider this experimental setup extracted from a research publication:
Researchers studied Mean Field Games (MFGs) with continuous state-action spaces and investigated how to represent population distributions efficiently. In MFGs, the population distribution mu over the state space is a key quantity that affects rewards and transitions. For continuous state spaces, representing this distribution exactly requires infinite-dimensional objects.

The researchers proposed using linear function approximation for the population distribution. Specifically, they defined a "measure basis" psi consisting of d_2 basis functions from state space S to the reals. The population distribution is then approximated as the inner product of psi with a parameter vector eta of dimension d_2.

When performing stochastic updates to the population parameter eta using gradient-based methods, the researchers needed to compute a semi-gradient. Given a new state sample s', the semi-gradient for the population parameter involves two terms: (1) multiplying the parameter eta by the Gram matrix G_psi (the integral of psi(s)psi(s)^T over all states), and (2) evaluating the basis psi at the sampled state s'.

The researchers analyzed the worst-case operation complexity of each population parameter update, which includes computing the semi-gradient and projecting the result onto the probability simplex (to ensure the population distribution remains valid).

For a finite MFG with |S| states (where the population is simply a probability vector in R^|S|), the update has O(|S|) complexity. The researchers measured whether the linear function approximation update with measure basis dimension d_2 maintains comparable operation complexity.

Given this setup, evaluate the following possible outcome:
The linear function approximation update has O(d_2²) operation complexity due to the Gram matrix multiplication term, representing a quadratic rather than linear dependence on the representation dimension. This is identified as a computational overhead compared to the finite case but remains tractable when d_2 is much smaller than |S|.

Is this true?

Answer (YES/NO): NO